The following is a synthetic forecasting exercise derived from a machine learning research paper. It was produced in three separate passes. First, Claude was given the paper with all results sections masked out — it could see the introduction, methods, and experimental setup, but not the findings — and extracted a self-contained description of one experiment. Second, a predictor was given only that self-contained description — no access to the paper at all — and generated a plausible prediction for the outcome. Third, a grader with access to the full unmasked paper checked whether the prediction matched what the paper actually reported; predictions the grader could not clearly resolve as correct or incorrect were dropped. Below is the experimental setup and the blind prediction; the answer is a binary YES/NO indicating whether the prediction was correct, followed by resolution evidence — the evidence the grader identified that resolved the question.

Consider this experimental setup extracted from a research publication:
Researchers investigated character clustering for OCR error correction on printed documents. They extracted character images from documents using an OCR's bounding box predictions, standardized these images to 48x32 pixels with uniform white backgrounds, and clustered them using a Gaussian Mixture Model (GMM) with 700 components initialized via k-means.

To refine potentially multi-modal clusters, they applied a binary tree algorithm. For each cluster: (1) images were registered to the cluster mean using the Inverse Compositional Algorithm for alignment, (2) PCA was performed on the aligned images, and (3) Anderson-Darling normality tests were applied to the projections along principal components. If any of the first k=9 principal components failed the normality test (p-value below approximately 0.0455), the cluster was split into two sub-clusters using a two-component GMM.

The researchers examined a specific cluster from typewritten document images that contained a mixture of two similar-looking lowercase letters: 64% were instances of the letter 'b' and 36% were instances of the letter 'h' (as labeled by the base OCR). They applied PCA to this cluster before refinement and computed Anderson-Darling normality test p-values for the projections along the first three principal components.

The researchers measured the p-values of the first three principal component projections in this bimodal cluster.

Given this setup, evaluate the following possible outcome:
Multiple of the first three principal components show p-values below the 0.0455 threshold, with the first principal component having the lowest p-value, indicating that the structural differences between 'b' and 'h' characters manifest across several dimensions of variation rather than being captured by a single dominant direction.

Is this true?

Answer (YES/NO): YES